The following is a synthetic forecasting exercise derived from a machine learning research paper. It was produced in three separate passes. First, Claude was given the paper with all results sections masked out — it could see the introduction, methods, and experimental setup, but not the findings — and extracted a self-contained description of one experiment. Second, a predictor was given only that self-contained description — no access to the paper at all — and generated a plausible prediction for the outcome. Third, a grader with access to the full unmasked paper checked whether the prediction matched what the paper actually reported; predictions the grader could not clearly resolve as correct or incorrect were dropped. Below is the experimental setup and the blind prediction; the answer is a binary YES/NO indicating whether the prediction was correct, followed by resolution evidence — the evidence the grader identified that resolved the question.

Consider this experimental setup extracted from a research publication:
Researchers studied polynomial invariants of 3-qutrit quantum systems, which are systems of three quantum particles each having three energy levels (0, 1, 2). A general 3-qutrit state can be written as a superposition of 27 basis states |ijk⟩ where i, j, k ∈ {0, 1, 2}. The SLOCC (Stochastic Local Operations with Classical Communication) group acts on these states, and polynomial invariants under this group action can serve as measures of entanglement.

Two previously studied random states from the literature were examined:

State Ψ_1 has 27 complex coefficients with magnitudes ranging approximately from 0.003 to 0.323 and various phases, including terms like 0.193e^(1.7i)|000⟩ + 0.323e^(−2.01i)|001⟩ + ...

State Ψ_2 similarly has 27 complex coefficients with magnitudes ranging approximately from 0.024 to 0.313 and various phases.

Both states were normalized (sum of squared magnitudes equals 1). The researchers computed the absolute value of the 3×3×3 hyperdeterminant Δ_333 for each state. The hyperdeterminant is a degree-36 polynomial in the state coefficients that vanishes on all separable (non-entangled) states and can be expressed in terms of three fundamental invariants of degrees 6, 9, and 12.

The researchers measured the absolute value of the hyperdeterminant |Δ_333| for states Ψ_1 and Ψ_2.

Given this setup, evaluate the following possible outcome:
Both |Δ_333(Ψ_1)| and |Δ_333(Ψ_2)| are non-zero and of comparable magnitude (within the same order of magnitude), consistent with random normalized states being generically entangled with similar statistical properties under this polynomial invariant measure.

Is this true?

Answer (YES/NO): NO